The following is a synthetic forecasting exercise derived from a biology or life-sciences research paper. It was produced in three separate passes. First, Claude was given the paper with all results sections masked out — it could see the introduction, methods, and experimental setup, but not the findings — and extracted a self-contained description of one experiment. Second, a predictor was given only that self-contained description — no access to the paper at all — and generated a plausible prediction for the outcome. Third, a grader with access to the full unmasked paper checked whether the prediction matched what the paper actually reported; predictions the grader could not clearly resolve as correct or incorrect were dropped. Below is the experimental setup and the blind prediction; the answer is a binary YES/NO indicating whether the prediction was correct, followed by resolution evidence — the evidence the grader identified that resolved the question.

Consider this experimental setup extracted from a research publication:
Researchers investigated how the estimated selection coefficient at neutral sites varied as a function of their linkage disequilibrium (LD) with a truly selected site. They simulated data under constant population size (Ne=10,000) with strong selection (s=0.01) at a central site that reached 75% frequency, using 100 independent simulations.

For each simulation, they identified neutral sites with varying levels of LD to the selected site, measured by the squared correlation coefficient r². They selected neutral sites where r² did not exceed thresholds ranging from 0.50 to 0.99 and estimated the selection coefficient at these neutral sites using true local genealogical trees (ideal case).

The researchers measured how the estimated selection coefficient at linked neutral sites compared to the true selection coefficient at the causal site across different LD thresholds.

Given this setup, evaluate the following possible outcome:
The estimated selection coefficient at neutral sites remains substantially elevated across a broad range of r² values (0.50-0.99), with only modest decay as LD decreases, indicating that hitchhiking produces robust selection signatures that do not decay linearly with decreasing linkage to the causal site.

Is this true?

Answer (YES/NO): NO